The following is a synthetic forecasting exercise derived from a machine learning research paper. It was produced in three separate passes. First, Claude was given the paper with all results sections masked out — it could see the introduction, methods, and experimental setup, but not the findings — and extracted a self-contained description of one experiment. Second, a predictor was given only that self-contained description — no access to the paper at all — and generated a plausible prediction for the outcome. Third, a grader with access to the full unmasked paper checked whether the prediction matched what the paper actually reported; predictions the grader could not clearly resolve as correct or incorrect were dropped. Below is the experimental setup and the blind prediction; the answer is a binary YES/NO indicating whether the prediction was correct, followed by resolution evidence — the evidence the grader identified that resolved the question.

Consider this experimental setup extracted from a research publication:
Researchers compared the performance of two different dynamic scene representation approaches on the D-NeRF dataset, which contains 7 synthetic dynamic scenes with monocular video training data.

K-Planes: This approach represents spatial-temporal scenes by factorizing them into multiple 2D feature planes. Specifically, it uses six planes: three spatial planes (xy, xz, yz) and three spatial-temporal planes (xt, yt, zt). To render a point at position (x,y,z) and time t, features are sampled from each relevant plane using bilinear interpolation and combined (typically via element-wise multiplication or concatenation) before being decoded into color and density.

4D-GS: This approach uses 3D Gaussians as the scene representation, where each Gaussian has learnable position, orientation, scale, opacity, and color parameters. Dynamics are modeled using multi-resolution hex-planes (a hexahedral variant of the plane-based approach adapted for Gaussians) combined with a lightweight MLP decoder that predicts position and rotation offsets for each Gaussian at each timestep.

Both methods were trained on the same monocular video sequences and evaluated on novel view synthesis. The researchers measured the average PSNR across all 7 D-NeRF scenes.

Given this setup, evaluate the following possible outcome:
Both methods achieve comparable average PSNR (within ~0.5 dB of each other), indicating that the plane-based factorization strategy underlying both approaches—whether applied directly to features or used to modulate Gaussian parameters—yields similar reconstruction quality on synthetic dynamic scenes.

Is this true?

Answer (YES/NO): NO